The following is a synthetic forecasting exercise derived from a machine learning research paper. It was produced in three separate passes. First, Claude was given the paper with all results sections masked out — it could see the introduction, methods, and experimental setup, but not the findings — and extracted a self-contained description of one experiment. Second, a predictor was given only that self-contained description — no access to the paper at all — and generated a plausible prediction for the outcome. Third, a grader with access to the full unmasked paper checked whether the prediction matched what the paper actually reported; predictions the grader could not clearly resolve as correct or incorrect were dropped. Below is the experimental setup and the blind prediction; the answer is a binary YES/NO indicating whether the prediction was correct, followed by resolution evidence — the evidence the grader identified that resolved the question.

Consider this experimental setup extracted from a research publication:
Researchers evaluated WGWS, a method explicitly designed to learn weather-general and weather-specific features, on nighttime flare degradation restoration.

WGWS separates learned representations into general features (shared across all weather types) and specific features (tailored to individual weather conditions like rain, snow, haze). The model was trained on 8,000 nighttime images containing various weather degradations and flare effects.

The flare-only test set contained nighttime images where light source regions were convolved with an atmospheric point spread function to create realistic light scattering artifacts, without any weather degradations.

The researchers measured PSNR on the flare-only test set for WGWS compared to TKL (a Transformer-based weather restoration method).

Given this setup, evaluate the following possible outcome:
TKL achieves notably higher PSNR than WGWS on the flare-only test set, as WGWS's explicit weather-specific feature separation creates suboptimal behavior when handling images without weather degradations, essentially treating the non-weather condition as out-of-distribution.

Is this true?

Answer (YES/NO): YES